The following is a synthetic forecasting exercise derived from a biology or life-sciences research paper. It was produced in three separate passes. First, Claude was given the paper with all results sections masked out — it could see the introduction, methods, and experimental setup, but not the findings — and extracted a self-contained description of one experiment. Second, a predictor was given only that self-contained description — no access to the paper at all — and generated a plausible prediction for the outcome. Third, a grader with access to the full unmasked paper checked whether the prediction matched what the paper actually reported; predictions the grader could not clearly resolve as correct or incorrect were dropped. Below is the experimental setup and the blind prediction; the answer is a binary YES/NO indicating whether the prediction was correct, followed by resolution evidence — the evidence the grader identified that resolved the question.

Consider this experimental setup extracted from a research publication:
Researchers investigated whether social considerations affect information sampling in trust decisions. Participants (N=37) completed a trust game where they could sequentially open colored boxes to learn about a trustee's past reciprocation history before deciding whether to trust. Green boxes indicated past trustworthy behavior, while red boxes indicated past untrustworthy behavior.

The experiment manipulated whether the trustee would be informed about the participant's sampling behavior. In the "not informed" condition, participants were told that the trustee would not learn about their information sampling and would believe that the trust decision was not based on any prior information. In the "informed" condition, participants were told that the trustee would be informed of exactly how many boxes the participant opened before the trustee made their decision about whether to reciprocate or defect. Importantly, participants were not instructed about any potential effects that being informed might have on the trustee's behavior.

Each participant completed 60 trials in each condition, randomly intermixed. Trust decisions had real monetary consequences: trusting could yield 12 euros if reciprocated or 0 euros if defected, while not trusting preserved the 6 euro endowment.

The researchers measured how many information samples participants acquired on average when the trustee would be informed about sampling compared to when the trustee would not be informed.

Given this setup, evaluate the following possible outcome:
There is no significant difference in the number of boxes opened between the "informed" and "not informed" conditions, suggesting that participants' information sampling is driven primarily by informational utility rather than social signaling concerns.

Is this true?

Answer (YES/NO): NO